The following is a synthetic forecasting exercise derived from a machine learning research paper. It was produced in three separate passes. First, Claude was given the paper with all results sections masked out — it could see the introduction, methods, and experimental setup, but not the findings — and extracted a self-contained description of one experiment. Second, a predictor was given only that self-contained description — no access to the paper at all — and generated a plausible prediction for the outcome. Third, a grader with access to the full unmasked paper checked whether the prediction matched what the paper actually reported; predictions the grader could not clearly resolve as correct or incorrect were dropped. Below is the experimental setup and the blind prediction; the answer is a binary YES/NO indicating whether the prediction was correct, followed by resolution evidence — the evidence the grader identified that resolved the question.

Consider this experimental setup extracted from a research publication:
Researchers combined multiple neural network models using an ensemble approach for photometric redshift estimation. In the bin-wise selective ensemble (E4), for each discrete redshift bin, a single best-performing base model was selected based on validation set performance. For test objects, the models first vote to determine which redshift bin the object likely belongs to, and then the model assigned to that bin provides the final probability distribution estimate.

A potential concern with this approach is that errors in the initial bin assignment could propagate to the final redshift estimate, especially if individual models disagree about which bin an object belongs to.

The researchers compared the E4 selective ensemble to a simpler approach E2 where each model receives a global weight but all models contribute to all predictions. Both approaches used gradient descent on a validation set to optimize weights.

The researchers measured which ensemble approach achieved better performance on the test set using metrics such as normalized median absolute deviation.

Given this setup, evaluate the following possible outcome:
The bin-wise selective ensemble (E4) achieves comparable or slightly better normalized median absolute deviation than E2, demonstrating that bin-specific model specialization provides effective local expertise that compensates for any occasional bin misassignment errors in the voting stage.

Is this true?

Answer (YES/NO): NO